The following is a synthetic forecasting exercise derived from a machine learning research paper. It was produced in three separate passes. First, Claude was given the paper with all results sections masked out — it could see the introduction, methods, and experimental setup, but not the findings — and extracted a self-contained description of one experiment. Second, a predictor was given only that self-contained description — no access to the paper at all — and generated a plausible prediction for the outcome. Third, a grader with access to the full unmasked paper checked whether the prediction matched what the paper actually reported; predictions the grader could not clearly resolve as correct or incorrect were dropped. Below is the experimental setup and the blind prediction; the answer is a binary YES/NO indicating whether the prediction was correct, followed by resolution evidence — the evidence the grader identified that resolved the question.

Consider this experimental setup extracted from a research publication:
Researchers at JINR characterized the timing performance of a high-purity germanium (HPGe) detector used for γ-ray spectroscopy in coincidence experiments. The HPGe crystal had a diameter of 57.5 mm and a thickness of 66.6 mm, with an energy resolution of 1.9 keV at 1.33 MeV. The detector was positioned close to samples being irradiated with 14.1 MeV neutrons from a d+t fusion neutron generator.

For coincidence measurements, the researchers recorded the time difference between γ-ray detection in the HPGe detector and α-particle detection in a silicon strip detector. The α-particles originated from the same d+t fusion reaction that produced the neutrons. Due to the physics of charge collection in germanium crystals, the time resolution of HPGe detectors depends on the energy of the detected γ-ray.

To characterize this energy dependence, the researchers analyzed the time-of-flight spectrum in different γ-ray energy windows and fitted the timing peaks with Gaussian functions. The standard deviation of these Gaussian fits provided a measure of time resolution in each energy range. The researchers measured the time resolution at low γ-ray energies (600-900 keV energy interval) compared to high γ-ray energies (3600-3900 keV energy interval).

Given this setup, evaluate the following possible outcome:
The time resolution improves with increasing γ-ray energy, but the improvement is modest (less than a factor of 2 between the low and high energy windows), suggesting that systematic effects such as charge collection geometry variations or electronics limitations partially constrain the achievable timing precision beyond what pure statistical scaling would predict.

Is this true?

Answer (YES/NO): YES